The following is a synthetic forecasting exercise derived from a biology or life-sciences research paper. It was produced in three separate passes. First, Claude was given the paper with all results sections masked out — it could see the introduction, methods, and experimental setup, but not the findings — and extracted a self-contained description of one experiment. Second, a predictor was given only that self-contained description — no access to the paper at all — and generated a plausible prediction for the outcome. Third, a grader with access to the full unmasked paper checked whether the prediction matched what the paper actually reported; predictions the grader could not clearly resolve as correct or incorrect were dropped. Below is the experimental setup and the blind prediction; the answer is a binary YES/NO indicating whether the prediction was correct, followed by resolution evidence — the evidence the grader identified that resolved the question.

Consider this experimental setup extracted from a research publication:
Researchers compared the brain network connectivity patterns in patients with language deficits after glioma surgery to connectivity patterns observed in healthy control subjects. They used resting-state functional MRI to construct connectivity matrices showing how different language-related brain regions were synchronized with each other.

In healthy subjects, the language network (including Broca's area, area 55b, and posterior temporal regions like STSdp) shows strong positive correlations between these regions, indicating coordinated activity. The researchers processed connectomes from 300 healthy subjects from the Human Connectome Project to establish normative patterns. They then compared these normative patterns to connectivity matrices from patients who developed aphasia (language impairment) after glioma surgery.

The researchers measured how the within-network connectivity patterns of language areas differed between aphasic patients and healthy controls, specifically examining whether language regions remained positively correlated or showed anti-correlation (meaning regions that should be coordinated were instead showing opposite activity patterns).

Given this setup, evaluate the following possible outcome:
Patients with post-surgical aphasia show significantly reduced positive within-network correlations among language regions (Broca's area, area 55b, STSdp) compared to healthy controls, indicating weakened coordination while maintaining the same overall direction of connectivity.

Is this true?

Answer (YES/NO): NO